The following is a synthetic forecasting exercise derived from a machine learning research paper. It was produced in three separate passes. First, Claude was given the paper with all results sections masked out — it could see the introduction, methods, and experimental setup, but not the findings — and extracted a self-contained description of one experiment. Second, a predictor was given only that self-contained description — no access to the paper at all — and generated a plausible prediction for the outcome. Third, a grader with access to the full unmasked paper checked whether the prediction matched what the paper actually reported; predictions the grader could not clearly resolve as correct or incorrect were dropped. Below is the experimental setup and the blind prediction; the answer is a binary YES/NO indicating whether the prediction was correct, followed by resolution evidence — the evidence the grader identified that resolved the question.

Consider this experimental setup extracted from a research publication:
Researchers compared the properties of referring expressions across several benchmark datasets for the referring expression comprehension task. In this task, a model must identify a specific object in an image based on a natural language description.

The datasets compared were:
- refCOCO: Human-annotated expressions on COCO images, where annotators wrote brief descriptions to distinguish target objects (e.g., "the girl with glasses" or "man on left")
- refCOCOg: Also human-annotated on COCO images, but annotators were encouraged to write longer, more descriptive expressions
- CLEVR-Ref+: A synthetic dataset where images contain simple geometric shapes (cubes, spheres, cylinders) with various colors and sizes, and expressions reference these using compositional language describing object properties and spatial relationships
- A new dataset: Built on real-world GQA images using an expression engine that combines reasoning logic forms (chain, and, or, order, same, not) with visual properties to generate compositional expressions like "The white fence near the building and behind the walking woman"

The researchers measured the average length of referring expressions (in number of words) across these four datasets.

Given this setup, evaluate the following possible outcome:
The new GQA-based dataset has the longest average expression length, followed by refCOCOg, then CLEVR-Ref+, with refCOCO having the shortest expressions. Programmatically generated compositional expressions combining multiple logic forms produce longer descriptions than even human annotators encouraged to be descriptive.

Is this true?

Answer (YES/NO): NO